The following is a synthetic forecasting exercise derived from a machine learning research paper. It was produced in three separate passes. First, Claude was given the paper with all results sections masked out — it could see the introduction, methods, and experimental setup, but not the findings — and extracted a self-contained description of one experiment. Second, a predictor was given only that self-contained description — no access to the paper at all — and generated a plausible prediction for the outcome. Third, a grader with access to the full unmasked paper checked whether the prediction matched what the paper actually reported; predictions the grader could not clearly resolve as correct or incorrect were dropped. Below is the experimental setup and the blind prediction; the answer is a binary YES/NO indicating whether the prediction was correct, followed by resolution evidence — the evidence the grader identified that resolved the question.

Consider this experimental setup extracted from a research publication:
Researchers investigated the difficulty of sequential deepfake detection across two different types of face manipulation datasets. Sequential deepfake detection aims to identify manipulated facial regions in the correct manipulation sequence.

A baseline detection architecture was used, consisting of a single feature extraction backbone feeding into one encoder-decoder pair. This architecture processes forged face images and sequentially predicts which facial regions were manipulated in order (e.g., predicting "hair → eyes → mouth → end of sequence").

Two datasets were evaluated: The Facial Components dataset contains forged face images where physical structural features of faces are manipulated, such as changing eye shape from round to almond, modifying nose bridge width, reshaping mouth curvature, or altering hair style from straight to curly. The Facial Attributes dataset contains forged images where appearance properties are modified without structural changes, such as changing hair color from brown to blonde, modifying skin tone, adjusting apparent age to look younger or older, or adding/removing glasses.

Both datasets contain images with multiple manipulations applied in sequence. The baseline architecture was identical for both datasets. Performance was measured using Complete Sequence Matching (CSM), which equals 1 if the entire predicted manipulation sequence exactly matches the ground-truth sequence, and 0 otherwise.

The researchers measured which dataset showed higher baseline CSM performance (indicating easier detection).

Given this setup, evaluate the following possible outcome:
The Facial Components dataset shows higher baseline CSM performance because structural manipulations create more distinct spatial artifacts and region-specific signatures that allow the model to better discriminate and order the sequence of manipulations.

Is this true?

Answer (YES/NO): NO